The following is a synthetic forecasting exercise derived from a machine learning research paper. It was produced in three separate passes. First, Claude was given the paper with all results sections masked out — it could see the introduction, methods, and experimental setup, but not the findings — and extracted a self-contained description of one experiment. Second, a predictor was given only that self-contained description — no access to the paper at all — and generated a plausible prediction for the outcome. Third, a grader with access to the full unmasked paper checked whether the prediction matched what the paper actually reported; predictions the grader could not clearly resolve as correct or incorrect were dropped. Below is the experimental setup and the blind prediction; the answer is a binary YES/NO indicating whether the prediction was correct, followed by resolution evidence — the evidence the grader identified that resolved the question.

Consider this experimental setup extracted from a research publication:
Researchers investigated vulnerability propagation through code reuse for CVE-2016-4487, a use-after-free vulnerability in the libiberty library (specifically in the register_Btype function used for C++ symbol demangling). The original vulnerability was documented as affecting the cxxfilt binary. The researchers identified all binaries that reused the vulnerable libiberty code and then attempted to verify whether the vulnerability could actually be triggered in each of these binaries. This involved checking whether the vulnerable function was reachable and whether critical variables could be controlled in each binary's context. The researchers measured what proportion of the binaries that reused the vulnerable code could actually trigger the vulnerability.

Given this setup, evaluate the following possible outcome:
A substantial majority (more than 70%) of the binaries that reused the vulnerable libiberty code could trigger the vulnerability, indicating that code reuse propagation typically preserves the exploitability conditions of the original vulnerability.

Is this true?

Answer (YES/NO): NO